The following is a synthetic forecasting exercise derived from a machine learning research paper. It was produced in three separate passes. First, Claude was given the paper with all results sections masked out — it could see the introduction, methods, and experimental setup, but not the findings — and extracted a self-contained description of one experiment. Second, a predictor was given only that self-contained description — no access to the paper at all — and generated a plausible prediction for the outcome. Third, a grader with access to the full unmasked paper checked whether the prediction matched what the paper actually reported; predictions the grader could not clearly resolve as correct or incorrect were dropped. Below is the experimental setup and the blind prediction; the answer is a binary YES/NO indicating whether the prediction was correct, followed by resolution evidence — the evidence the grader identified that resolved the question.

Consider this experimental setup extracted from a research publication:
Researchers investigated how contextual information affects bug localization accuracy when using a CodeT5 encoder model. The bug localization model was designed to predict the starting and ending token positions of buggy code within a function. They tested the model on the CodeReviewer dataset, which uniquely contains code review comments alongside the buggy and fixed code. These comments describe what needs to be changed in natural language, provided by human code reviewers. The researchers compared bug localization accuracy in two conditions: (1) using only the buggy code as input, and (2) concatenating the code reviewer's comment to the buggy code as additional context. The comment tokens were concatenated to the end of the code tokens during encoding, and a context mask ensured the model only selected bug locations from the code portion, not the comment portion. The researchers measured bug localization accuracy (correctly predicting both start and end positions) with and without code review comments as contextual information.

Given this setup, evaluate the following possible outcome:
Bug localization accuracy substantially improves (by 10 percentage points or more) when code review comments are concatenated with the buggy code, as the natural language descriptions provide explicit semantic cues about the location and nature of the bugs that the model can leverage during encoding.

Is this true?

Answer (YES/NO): YES